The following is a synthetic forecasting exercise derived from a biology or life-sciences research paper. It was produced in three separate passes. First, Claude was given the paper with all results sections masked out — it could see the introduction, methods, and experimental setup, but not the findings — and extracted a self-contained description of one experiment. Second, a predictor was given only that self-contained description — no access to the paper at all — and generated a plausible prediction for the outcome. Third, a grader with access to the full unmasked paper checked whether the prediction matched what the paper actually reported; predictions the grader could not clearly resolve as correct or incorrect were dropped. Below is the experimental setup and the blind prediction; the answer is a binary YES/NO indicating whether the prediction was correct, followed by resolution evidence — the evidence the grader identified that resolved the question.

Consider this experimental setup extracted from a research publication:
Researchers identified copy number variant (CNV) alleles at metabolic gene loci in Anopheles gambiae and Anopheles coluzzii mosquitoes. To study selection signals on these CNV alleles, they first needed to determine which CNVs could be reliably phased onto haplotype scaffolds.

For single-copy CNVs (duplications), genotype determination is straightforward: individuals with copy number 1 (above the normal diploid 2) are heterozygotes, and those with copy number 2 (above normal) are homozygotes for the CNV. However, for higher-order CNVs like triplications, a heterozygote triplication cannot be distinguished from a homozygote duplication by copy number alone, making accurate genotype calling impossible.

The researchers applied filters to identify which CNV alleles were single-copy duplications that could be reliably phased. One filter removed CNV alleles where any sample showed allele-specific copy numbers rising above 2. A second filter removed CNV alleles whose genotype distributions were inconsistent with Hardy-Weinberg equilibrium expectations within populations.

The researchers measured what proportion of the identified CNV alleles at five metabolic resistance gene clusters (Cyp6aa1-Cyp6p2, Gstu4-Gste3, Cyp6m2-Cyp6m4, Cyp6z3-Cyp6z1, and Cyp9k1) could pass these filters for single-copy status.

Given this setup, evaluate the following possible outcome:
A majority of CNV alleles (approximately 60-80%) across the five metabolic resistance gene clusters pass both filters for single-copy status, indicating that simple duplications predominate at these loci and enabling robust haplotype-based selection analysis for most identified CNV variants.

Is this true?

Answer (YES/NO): YES